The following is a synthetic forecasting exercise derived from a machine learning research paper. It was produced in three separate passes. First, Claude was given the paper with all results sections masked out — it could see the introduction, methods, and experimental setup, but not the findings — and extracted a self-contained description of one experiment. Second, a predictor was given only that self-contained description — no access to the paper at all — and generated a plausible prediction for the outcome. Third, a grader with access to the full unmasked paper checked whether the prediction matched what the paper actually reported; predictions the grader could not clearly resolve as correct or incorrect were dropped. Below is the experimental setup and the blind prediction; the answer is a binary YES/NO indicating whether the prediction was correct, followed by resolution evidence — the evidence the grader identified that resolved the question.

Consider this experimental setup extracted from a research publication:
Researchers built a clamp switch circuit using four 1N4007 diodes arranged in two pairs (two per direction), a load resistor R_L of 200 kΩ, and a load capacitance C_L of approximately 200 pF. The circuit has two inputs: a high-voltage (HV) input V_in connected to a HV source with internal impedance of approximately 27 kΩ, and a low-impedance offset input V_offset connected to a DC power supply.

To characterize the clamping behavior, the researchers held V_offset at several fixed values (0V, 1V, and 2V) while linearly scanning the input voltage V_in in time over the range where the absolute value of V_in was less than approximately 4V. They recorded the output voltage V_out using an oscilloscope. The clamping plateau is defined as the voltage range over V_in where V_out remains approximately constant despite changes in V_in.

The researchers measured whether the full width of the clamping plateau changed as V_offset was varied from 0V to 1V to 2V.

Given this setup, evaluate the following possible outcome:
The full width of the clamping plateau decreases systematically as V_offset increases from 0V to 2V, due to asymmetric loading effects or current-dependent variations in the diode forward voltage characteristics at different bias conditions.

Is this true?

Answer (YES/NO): NO